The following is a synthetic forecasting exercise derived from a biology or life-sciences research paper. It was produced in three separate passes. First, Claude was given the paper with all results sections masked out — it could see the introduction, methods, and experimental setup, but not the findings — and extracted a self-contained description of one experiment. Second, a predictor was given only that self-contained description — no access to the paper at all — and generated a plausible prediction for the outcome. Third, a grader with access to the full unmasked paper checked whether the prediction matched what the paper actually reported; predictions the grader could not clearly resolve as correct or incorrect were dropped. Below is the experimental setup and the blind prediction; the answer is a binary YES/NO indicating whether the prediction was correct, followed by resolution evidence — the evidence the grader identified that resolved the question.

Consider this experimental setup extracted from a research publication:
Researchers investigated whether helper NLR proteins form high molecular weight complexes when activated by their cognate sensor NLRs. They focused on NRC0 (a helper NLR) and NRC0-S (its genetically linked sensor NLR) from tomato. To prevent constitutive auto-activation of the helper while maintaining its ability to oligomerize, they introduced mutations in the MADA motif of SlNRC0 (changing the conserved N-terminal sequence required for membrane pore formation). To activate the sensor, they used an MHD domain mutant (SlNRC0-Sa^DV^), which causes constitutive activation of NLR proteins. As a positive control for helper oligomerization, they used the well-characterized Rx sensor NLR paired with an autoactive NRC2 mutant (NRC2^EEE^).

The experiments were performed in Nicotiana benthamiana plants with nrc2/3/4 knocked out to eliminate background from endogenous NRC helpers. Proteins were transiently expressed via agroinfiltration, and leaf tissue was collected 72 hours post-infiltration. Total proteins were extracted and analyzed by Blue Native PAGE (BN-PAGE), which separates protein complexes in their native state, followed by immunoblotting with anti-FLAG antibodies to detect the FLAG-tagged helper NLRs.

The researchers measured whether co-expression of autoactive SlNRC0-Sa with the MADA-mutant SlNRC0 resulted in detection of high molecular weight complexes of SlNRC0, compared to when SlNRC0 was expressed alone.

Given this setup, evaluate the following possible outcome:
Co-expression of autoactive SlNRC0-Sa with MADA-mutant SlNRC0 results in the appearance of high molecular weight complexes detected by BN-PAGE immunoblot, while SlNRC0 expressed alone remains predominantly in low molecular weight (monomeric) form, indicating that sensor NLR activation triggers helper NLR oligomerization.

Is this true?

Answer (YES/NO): YES